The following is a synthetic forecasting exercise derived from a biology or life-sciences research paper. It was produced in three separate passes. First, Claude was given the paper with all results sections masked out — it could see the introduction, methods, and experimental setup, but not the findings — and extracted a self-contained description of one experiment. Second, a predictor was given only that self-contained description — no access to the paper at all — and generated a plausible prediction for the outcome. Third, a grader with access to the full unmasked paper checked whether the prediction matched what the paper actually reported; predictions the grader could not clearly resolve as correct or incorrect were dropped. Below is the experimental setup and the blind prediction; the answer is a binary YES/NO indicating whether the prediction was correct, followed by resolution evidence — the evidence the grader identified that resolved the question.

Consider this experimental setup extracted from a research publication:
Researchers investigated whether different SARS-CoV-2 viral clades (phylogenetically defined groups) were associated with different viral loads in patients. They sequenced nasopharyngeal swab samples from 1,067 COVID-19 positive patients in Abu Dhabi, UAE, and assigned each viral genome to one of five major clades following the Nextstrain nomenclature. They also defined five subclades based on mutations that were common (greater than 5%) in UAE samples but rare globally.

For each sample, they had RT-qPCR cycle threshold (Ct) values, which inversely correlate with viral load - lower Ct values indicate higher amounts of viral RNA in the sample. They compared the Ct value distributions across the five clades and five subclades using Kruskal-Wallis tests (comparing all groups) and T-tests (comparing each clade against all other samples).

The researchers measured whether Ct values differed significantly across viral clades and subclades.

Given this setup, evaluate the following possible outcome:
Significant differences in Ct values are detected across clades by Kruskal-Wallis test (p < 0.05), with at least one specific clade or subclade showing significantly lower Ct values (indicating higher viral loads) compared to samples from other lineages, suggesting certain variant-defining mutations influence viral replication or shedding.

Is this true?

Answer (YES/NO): NO